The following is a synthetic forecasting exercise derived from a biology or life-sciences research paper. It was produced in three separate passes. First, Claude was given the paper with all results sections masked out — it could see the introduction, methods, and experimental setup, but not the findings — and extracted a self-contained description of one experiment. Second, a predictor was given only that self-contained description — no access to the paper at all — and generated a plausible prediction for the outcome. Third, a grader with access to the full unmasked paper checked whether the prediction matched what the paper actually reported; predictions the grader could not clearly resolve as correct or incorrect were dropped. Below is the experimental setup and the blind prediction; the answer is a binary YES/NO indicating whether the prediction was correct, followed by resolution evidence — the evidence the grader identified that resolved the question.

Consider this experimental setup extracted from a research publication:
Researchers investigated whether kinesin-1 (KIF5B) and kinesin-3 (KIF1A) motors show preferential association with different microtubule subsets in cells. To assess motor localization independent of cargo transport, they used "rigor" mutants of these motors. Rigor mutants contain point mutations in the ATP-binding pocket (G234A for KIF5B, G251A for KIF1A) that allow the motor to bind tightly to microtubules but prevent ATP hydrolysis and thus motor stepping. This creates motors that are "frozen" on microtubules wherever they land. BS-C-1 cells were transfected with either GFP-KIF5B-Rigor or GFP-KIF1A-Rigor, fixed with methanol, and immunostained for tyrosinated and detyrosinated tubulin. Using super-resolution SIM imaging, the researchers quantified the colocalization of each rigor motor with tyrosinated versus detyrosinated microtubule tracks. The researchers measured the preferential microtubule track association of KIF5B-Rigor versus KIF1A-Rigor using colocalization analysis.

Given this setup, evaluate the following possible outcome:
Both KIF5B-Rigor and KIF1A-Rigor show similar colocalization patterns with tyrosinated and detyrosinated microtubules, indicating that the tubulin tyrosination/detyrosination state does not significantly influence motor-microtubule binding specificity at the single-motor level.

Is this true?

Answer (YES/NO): NO